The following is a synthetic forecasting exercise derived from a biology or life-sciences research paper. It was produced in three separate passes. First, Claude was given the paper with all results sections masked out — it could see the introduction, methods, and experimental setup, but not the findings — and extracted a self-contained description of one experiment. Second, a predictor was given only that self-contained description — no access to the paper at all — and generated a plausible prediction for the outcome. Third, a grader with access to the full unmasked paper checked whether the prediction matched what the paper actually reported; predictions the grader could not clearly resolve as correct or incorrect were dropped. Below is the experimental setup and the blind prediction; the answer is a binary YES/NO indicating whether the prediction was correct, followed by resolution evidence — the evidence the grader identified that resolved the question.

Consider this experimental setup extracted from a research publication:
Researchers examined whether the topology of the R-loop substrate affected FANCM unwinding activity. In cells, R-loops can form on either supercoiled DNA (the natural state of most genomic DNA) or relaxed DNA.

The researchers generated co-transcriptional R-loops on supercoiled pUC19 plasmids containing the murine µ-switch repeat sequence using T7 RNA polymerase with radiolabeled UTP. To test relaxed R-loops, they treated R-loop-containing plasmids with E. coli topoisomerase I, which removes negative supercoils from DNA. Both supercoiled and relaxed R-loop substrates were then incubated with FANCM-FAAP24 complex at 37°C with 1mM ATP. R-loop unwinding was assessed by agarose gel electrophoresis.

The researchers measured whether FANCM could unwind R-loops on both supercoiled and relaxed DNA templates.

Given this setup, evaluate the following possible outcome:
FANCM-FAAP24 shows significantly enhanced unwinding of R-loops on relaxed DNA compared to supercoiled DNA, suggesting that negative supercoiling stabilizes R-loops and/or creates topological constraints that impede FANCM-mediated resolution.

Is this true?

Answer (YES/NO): NO